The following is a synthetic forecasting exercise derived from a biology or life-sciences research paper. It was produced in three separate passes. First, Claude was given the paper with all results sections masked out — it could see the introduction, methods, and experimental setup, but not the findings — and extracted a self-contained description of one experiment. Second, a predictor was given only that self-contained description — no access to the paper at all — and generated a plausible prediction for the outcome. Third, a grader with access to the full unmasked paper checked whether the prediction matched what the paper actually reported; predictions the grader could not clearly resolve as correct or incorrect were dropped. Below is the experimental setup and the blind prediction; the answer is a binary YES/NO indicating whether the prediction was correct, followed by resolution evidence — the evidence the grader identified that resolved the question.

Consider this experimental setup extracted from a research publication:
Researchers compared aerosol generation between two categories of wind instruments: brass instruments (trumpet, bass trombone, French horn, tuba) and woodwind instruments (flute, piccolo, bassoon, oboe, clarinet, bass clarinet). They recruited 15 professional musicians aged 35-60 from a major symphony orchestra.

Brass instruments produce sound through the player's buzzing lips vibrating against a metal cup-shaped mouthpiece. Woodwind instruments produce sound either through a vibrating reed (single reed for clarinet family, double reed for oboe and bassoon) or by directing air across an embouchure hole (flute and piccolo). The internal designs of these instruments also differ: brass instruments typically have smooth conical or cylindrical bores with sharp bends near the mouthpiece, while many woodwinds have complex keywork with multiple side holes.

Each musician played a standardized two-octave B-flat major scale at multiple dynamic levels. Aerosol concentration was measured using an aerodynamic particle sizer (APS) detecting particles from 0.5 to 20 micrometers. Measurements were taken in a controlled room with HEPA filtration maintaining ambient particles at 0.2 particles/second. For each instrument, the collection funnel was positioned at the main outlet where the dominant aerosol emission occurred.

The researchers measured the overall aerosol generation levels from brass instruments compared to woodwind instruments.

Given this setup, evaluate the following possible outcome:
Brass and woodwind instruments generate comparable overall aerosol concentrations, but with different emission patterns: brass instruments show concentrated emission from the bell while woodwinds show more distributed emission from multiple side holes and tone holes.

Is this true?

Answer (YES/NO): NO